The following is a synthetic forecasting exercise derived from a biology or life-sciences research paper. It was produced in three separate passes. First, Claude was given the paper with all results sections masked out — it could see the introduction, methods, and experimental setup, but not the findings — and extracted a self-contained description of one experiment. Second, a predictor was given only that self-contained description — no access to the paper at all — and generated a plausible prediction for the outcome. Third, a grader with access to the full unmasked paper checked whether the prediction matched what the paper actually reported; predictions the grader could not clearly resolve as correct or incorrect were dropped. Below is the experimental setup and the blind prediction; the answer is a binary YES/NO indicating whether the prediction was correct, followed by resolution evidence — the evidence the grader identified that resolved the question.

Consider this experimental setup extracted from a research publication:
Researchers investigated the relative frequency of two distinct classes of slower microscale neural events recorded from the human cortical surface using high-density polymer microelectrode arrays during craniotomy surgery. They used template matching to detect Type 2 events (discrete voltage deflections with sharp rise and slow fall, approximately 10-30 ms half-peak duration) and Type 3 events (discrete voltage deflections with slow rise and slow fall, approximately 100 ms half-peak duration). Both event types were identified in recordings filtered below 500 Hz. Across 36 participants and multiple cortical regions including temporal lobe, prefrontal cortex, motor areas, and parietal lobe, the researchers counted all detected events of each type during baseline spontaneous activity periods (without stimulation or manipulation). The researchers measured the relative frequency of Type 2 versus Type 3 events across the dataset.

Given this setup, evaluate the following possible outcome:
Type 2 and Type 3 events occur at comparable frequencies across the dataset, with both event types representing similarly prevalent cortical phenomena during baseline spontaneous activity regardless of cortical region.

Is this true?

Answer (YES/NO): NO